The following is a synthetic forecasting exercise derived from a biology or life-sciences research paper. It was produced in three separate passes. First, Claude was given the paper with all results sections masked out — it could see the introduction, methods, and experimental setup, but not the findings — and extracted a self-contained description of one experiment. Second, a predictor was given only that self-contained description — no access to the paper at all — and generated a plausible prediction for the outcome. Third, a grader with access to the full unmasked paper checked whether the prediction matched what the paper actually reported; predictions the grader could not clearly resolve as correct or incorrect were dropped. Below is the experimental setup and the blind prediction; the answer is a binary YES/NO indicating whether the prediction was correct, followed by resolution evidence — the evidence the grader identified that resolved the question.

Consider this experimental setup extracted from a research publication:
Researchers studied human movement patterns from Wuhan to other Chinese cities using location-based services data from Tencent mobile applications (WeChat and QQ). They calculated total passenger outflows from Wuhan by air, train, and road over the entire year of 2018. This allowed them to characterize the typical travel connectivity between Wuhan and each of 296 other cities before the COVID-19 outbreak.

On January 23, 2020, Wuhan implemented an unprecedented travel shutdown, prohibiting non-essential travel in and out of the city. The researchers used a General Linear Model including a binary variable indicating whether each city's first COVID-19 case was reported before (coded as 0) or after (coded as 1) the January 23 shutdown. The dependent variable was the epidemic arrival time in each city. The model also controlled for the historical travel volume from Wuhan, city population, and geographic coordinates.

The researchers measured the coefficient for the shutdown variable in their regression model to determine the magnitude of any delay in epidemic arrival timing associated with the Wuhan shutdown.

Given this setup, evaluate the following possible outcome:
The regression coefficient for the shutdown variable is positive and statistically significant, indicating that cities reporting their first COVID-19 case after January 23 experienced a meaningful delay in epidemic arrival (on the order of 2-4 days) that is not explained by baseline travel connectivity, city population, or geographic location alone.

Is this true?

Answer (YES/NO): YES